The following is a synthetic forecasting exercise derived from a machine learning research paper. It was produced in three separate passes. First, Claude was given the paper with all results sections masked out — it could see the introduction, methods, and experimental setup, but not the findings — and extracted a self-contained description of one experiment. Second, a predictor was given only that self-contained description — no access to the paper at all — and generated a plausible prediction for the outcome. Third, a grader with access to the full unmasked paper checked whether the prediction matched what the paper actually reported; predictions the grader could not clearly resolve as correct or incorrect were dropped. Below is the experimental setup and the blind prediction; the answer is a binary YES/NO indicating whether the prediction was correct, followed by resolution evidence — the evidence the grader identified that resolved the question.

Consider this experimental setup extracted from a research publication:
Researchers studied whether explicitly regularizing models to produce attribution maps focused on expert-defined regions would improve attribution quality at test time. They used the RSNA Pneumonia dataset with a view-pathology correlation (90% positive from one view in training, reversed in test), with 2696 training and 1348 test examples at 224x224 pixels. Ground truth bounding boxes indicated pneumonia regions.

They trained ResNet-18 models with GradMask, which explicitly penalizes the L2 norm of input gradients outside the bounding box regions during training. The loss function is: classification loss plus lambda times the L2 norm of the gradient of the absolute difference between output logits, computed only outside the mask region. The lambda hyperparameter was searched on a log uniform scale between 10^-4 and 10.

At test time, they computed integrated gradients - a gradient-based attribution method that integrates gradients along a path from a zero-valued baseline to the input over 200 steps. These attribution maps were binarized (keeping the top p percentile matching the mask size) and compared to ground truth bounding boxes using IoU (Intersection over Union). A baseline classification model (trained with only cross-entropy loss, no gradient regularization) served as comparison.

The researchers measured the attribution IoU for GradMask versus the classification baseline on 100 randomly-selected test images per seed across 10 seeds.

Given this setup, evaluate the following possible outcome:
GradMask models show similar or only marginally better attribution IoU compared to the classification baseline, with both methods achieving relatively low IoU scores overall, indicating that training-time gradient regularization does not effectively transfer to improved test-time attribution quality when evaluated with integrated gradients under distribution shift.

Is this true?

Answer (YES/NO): NO